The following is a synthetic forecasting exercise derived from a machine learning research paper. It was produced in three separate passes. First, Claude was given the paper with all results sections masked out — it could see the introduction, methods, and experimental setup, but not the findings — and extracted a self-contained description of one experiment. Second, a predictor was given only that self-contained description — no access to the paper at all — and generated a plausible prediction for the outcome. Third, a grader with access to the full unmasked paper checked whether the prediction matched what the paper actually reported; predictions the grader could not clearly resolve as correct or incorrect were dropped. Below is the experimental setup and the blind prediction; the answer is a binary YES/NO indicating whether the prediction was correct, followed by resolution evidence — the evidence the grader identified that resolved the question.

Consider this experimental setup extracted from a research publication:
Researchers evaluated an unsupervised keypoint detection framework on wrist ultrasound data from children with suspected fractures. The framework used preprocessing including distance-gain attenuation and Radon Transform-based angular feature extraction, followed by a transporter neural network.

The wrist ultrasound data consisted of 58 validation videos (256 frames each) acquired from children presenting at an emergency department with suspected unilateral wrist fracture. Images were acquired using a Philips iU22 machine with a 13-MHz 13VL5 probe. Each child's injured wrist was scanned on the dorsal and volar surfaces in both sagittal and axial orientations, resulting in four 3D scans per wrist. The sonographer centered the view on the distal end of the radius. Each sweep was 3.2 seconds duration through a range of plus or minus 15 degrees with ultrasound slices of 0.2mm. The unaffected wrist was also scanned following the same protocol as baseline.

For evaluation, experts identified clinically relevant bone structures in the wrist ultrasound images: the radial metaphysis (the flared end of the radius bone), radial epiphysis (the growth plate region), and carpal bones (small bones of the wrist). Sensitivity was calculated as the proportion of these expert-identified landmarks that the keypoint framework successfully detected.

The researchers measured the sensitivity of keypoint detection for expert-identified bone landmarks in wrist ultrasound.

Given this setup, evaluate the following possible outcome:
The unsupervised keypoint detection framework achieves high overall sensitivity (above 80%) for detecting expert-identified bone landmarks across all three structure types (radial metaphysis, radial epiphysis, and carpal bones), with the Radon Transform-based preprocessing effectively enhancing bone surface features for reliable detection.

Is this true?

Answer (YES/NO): NO